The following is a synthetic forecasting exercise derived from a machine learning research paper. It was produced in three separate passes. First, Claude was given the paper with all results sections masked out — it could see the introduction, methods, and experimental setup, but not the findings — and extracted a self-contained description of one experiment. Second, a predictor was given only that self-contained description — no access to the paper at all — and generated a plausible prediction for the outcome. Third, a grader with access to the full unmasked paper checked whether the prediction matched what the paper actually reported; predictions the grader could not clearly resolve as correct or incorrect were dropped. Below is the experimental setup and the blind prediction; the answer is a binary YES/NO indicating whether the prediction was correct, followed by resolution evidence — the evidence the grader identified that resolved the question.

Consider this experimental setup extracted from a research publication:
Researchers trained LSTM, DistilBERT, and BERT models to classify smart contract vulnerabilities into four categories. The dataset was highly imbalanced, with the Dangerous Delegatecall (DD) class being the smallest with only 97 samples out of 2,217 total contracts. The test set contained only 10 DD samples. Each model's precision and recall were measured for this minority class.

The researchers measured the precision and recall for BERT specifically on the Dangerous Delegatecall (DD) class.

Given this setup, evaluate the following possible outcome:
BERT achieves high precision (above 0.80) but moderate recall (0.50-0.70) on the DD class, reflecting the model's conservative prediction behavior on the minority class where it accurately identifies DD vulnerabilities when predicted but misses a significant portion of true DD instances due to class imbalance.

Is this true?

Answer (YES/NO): YES